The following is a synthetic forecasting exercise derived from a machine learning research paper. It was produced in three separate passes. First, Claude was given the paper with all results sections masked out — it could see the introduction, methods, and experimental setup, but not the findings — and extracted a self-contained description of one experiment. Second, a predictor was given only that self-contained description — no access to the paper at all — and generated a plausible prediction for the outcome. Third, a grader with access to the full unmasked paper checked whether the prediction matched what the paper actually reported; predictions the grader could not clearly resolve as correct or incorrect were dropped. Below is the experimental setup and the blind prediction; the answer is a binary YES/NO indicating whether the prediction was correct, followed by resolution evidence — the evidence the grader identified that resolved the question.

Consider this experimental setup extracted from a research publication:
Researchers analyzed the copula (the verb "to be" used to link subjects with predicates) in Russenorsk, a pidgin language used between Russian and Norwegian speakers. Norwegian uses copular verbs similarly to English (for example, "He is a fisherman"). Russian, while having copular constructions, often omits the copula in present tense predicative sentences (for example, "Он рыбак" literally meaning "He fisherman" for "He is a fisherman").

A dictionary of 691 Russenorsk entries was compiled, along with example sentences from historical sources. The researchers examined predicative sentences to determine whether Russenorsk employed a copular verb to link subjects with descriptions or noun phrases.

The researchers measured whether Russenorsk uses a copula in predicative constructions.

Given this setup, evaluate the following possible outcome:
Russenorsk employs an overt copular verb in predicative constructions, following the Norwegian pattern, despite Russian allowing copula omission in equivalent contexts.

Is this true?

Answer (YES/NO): NO